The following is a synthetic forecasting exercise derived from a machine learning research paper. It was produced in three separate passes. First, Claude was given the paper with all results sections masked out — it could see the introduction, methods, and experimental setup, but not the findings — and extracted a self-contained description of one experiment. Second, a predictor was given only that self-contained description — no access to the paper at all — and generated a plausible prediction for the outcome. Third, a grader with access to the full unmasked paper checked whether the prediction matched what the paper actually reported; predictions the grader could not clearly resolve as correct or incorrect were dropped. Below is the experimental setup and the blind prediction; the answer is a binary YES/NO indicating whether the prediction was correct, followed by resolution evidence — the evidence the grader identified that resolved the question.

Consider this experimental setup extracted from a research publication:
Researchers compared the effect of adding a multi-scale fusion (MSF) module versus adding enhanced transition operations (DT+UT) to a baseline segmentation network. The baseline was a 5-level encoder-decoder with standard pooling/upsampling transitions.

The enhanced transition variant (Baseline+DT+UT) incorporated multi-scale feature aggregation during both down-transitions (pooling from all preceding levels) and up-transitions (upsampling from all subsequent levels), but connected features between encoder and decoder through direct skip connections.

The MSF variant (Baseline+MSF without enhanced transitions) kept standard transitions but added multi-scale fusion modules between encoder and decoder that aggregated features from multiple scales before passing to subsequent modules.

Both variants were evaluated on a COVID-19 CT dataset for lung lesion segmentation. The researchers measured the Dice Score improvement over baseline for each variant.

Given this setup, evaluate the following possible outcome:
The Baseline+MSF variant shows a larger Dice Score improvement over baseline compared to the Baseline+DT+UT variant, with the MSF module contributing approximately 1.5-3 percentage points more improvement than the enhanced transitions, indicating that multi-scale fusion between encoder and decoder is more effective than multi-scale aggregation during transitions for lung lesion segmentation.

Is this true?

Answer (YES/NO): NO